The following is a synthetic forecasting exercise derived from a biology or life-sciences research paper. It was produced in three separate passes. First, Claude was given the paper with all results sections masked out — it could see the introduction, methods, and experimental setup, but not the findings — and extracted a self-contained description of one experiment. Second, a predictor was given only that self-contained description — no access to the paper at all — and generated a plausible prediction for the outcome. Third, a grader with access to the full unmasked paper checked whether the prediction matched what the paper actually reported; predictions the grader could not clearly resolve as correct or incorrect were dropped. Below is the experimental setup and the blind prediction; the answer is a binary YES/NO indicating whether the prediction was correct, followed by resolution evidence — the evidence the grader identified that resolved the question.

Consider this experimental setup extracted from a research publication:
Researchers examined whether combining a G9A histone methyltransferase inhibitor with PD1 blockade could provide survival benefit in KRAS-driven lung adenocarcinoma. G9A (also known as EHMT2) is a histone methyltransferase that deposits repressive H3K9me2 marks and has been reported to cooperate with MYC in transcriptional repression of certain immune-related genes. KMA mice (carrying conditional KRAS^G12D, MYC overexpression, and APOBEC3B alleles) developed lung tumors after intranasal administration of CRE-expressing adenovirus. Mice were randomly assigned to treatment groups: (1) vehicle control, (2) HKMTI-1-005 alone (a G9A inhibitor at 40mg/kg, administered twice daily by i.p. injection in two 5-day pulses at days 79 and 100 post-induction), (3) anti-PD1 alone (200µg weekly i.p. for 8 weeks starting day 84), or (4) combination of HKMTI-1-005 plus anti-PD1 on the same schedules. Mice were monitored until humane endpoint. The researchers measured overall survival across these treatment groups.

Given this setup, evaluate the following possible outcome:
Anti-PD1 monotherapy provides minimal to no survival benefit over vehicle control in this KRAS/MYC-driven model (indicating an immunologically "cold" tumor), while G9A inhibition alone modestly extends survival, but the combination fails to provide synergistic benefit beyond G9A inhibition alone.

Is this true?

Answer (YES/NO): NO